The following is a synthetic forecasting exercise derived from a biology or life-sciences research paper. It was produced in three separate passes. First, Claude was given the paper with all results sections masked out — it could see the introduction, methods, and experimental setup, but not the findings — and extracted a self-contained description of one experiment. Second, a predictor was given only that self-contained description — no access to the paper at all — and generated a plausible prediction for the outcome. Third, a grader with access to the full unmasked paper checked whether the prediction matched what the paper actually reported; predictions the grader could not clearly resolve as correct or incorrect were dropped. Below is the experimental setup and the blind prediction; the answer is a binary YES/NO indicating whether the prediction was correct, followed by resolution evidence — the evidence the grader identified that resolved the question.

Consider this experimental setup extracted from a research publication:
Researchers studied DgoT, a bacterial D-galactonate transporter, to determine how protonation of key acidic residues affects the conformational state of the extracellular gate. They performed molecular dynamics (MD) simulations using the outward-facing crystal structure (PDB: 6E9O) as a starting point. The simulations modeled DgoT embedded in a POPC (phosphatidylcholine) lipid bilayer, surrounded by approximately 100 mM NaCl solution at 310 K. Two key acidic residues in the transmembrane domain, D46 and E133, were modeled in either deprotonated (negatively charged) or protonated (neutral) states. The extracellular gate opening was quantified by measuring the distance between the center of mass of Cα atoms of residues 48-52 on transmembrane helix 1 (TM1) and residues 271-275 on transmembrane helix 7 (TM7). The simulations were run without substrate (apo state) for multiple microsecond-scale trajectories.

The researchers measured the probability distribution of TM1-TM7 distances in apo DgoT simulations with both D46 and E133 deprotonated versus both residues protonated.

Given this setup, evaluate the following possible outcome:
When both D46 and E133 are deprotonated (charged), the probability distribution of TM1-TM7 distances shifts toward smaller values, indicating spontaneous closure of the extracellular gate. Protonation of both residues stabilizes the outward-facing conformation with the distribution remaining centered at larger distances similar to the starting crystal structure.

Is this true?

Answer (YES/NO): YES